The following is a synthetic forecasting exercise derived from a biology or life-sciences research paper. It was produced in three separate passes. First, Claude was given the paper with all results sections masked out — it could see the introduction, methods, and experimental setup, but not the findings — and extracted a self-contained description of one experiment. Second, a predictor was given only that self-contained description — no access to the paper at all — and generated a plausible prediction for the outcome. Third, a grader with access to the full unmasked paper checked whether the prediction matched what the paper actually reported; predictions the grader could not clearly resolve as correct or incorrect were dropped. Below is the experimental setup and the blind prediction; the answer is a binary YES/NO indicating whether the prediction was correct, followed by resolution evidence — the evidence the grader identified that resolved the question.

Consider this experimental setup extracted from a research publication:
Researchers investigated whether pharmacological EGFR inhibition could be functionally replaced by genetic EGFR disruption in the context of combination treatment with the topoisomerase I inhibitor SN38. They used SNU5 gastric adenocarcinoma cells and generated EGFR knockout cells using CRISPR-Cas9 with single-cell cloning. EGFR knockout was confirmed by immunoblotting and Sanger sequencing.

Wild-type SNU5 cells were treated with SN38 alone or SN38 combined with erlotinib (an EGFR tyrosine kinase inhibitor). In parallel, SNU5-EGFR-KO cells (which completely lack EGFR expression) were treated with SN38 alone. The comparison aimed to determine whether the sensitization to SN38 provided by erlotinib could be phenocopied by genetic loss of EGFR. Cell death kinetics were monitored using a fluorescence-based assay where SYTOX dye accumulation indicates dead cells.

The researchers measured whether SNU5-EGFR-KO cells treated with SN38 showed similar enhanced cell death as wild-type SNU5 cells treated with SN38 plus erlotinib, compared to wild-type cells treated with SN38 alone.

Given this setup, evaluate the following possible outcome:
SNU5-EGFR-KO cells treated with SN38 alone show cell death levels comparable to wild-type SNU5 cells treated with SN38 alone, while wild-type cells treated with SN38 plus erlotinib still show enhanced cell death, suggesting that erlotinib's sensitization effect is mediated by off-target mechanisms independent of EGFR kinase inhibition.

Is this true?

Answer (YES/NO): YES